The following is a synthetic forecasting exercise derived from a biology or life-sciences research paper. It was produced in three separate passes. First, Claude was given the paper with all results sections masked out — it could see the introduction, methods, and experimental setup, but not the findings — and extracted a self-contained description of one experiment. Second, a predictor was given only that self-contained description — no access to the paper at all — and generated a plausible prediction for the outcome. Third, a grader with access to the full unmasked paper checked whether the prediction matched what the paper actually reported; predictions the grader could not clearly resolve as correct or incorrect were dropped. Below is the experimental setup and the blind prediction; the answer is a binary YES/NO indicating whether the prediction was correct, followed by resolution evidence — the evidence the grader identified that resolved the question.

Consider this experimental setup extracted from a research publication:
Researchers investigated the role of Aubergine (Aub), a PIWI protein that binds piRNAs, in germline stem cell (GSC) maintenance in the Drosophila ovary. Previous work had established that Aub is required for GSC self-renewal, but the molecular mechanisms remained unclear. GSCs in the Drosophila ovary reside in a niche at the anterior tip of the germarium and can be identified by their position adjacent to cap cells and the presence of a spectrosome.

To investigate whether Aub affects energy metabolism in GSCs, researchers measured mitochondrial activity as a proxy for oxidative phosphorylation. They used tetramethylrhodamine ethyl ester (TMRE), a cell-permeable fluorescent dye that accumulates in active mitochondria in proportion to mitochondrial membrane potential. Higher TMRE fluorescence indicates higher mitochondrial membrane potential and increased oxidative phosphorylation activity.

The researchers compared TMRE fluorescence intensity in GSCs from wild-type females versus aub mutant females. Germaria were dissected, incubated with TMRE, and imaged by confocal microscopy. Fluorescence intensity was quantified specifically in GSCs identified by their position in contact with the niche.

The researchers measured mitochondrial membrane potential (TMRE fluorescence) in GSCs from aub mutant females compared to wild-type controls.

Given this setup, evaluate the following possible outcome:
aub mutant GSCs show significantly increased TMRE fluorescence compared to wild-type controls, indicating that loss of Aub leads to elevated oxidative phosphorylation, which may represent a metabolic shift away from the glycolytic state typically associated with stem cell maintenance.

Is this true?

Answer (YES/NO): YES